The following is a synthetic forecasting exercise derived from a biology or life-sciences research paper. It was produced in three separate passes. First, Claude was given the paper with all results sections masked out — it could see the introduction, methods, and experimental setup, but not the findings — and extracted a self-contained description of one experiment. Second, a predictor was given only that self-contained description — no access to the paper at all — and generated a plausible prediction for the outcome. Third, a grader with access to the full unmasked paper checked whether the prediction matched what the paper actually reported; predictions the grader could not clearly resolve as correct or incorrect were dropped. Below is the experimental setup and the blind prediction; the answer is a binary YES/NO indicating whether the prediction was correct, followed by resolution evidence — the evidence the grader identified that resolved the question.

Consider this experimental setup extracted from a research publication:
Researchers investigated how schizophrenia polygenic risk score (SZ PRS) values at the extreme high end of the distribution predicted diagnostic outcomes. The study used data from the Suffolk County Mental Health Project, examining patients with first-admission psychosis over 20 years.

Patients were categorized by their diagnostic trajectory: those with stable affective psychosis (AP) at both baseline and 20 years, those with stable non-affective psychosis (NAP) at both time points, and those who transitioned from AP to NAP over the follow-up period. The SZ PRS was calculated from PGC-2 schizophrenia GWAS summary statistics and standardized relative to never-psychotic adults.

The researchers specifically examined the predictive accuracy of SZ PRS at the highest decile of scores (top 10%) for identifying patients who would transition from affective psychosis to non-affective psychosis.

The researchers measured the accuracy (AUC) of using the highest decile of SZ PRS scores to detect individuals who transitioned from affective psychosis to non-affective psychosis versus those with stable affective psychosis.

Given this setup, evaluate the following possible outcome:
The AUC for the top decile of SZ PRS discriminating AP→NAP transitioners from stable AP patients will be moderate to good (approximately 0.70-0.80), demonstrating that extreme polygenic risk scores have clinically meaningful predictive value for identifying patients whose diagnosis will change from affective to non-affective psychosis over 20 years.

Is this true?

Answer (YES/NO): NO